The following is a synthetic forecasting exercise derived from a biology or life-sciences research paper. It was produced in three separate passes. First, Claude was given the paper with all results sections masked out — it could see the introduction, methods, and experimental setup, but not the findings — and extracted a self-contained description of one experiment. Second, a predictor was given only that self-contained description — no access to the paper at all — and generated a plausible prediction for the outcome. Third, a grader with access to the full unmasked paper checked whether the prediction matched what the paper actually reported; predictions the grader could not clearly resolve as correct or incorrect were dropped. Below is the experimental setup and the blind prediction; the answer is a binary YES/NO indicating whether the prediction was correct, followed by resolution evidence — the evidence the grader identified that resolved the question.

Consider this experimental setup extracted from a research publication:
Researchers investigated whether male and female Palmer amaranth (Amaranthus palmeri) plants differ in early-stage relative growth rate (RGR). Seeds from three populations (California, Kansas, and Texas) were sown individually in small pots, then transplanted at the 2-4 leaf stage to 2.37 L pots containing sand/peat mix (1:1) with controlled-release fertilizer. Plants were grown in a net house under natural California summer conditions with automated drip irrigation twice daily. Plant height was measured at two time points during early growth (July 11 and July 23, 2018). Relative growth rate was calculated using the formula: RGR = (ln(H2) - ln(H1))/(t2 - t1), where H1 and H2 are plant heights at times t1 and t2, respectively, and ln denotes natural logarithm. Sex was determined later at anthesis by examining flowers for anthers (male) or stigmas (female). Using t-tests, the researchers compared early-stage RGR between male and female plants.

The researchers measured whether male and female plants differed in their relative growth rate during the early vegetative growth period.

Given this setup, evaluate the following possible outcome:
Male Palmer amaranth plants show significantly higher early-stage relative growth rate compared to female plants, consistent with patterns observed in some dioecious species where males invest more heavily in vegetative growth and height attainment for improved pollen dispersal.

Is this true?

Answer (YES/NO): NO